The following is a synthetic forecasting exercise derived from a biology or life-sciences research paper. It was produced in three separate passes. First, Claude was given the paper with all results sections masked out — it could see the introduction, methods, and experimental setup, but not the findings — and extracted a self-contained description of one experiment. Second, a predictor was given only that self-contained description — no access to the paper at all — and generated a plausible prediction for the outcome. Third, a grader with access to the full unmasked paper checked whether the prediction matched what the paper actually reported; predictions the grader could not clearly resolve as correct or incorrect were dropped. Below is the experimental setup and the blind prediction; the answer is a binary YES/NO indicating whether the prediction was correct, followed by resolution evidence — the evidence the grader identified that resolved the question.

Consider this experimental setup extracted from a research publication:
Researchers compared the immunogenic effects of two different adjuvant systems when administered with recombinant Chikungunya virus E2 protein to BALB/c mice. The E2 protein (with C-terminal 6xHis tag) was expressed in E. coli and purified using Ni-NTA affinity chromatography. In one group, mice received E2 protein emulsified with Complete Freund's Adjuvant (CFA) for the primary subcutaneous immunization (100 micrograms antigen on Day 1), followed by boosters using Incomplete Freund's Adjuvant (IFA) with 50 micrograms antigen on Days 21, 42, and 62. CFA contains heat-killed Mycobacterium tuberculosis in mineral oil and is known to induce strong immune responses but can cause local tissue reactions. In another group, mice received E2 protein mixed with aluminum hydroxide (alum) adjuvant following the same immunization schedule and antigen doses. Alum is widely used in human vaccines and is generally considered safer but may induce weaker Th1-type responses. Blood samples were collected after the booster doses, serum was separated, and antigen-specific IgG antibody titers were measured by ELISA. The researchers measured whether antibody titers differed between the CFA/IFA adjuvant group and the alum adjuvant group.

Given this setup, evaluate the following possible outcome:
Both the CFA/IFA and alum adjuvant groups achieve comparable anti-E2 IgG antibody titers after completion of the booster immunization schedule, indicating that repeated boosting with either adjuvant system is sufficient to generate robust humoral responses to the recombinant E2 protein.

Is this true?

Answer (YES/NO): NO